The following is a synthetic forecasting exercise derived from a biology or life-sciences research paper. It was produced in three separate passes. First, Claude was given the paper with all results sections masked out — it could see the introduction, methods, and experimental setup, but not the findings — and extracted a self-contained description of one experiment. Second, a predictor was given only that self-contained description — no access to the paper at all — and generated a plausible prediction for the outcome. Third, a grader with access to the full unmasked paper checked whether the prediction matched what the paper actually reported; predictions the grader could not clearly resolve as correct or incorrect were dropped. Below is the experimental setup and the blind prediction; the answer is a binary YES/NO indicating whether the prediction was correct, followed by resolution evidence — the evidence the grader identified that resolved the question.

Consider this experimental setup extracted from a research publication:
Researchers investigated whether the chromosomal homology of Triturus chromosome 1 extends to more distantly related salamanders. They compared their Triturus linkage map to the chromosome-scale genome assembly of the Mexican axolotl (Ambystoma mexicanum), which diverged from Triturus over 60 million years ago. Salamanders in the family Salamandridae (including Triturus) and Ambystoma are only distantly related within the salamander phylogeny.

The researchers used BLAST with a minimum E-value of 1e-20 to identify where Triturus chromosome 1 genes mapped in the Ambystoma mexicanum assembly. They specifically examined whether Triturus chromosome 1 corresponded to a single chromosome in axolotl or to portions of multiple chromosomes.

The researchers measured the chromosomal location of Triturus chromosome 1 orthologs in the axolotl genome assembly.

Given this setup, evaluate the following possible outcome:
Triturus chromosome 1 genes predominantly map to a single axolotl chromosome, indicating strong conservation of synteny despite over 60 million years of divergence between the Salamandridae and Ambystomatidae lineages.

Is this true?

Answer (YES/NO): NO